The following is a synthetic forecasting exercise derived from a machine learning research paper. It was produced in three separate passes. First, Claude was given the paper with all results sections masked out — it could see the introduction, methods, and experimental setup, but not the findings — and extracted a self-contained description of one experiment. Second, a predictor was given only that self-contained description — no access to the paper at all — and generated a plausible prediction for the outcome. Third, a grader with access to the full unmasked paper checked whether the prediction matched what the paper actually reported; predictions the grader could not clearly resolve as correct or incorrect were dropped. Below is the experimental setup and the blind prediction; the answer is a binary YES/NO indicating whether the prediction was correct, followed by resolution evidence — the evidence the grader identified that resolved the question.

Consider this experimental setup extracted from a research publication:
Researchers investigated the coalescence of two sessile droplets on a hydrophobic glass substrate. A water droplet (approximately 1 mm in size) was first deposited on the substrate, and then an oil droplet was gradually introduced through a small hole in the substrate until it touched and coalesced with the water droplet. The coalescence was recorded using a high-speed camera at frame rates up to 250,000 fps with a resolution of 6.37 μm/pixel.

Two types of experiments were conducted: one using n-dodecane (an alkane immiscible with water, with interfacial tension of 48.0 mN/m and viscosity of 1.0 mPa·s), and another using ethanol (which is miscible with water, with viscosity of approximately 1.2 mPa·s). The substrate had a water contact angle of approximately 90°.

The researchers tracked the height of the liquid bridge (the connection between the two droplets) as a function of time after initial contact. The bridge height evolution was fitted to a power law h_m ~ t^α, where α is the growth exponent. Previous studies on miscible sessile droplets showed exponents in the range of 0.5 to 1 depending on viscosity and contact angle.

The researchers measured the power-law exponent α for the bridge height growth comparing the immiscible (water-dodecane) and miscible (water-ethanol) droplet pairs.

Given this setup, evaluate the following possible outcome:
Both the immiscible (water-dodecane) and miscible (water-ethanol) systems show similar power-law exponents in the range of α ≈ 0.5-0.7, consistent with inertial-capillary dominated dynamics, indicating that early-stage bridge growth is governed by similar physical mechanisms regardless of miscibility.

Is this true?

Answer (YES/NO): YES